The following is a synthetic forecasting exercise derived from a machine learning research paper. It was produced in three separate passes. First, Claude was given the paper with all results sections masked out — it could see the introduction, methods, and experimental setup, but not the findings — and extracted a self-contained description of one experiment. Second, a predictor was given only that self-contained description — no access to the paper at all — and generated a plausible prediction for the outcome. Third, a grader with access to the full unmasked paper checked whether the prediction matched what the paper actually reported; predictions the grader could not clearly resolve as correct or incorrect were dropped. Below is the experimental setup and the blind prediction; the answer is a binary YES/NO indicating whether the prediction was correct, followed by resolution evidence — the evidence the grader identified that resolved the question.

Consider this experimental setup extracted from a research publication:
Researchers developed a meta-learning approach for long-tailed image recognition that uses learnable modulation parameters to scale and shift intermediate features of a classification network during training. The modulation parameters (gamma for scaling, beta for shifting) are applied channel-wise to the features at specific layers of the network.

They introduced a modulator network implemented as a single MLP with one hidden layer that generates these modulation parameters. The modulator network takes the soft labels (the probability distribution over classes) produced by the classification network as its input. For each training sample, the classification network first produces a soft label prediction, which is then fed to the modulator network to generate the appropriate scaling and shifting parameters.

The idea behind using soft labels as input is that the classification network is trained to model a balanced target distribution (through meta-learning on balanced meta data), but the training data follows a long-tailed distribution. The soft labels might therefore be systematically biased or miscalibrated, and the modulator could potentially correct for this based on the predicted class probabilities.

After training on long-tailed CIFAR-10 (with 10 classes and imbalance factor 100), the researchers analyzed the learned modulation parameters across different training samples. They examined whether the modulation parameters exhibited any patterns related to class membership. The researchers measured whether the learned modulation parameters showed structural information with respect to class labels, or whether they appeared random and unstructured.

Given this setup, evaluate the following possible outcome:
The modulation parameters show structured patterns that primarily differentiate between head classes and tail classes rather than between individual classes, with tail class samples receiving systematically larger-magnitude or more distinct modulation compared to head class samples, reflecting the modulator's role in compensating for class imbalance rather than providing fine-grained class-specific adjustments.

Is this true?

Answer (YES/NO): NO